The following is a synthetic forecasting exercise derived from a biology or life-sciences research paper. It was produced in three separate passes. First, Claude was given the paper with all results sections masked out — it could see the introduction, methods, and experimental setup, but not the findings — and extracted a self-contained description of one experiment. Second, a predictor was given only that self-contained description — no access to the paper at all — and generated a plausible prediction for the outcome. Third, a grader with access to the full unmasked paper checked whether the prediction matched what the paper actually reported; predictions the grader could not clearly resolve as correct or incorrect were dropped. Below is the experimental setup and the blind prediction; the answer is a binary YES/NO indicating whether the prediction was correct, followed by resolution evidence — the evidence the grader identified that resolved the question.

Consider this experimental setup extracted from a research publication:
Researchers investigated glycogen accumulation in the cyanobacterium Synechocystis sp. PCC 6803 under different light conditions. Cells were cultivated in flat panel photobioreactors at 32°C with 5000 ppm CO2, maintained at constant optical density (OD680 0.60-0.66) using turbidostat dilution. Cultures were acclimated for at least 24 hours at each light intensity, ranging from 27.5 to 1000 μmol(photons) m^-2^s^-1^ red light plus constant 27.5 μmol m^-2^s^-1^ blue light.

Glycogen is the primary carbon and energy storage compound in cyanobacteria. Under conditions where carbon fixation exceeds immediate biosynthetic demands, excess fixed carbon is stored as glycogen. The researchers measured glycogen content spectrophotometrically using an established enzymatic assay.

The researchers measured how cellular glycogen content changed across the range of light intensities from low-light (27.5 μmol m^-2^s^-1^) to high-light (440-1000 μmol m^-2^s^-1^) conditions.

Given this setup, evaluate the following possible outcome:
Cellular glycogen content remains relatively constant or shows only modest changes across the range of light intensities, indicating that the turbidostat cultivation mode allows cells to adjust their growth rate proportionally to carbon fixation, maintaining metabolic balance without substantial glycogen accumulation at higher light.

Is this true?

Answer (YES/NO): NO